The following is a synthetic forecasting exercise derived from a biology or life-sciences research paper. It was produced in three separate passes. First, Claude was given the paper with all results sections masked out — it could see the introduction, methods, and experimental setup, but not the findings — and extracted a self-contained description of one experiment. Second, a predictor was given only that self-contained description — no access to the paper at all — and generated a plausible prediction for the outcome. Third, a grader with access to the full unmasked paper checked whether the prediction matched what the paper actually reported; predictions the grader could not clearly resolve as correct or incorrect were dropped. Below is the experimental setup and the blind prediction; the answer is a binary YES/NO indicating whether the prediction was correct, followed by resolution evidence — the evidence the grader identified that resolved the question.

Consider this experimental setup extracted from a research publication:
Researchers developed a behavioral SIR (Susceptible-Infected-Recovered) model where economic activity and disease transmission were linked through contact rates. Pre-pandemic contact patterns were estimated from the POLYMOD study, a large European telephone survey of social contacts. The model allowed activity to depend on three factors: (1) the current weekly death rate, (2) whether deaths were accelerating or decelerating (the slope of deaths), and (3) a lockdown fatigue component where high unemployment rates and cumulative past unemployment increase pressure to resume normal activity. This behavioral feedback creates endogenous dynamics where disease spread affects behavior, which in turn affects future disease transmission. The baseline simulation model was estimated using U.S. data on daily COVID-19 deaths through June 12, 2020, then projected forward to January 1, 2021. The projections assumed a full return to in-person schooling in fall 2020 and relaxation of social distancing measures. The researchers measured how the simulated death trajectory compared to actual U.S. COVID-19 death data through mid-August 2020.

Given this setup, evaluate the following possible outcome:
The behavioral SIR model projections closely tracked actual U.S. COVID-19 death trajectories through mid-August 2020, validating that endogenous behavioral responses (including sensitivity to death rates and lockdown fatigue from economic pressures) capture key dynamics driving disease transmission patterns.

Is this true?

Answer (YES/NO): NO